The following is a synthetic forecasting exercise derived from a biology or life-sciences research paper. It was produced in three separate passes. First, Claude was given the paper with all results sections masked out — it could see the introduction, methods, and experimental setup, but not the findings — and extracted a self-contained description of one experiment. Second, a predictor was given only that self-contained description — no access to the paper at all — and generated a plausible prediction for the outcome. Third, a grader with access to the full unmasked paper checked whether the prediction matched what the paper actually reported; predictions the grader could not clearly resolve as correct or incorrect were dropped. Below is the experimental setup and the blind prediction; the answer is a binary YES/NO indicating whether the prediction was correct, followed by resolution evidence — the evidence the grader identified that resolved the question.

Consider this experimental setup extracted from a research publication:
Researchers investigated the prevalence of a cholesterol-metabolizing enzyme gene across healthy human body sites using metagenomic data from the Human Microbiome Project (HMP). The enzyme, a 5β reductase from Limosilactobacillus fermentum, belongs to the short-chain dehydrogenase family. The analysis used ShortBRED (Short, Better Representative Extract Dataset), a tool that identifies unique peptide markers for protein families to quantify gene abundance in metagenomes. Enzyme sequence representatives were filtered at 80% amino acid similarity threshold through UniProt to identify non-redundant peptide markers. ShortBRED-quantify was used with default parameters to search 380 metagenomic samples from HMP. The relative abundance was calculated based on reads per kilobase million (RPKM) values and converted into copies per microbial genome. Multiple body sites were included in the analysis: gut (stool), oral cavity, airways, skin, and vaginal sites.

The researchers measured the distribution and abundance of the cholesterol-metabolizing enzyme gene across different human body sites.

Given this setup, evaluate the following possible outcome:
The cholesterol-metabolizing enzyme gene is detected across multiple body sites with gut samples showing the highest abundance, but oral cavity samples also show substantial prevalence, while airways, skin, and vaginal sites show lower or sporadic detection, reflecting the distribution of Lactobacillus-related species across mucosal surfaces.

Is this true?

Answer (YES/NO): NO